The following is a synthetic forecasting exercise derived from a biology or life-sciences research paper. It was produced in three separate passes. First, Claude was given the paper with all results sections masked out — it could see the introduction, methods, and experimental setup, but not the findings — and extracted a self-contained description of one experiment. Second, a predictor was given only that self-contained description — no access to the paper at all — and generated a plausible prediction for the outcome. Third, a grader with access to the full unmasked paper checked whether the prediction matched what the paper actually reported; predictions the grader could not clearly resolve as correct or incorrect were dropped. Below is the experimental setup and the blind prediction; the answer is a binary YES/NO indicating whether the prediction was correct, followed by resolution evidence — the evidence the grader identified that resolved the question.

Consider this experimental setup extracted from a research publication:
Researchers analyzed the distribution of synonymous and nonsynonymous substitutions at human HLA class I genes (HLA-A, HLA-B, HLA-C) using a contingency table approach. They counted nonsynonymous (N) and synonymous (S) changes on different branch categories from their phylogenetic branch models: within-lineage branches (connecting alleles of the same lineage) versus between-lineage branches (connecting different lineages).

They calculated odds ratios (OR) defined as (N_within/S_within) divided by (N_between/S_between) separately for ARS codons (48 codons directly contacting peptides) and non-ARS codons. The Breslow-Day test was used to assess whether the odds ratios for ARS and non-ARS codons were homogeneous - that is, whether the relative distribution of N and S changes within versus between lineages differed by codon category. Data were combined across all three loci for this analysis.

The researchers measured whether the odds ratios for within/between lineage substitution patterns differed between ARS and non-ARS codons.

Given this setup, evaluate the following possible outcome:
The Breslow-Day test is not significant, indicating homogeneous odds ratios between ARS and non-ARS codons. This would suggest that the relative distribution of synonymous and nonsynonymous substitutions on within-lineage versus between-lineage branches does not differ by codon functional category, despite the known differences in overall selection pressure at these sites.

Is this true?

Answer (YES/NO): NO